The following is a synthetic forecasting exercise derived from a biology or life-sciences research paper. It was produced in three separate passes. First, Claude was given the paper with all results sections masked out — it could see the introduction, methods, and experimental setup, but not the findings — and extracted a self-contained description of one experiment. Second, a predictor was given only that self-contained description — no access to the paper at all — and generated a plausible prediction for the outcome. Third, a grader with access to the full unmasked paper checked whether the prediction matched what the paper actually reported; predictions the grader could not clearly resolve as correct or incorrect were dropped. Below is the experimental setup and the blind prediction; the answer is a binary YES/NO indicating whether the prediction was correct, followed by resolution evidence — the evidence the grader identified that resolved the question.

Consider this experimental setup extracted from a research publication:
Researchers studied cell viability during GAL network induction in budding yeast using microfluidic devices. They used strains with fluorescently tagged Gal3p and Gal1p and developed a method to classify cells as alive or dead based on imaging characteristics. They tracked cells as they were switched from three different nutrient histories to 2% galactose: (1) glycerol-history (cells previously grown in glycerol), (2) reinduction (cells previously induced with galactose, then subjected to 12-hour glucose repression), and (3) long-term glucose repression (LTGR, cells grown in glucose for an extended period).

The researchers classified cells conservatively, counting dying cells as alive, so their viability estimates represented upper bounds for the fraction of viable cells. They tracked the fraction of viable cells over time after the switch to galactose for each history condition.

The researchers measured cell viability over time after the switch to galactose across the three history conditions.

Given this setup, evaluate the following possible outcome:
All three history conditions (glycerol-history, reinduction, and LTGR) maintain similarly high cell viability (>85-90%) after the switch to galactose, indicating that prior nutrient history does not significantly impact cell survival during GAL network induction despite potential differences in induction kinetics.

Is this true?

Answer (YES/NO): NO